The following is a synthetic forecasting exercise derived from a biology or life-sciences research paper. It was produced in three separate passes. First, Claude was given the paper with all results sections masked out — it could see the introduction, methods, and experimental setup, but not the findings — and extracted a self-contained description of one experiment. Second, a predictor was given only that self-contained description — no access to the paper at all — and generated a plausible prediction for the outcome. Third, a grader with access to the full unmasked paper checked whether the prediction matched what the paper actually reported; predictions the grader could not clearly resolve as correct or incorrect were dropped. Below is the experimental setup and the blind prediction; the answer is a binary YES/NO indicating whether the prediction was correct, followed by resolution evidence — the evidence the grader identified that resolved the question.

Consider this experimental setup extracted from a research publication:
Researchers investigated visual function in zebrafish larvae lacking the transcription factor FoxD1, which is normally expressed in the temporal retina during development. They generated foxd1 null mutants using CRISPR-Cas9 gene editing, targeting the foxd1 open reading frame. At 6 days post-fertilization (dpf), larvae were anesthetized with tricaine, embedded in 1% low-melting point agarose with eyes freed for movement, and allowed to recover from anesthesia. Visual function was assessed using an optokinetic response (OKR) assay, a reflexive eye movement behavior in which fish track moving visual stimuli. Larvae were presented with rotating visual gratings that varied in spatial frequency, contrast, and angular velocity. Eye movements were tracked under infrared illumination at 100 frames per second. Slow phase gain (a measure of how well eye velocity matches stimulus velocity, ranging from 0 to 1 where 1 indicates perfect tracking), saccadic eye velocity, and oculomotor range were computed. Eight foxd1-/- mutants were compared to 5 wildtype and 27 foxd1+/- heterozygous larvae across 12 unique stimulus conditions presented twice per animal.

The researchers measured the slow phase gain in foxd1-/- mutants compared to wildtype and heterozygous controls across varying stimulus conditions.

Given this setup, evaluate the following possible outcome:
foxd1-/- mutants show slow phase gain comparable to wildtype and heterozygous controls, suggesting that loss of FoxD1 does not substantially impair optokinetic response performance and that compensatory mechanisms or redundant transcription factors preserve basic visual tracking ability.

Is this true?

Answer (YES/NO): NO